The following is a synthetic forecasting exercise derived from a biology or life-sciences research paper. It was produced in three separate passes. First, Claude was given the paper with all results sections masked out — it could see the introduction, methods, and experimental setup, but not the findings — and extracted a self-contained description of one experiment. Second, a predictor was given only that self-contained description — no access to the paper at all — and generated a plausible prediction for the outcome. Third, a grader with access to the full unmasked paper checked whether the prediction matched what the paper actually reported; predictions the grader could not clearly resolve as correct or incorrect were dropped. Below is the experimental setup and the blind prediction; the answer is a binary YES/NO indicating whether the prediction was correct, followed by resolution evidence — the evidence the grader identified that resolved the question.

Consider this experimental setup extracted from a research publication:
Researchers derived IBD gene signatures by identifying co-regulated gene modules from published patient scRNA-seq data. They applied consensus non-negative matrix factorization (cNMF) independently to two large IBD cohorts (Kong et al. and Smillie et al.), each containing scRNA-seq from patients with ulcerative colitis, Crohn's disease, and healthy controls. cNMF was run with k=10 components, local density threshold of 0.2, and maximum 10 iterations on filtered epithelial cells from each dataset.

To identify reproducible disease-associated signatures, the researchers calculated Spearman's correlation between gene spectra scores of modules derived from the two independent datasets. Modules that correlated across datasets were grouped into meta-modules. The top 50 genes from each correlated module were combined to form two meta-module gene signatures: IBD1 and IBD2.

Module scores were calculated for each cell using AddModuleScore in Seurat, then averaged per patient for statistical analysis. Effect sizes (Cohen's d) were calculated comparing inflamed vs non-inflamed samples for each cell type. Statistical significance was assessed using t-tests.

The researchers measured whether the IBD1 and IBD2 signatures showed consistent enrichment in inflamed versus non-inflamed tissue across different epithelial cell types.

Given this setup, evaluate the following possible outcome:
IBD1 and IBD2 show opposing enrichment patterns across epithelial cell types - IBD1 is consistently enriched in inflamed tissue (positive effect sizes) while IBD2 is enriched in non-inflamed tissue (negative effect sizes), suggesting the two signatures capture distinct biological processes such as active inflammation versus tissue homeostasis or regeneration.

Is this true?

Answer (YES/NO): YES